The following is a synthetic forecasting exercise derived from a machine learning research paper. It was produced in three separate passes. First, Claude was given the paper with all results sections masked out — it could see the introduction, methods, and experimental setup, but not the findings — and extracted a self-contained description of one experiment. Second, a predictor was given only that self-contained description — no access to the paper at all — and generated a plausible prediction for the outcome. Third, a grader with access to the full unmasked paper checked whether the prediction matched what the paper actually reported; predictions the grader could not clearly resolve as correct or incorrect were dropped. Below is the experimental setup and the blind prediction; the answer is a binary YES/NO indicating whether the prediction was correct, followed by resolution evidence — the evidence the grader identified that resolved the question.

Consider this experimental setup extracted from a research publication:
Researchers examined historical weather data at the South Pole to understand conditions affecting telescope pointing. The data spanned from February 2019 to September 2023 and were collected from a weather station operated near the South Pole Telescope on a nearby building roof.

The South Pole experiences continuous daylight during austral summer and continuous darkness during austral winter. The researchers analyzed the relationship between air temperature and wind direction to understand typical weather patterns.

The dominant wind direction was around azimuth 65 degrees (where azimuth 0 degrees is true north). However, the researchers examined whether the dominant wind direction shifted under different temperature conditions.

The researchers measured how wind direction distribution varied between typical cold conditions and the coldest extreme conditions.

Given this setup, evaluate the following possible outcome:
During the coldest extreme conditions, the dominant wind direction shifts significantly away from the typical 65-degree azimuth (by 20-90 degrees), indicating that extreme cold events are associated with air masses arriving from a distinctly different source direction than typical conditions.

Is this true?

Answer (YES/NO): YES